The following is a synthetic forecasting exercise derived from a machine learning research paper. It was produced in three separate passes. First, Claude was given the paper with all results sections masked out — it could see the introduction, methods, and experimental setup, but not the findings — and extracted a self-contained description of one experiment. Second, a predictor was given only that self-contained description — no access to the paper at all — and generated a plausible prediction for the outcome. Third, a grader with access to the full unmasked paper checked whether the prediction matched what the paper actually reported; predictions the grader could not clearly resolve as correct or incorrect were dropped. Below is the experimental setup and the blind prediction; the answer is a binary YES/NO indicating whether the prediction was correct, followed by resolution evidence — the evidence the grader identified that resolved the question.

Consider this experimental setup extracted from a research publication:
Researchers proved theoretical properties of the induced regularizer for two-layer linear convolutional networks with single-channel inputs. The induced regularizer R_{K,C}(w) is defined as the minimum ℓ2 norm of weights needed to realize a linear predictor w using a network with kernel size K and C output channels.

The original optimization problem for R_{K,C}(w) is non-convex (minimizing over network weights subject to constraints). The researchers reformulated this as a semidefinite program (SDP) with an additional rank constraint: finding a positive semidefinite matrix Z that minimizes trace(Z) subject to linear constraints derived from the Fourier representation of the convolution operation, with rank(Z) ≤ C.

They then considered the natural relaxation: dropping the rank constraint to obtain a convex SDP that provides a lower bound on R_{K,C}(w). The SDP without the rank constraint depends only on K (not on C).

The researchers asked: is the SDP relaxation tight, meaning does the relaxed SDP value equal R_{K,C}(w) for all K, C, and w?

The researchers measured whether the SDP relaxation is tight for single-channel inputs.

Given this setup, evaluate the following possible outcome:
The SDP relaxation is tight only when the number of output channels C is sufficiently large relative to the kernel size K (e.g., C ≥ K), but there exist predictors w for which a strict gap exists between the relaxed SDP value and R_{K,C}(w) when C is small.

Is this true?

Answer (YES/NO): NO